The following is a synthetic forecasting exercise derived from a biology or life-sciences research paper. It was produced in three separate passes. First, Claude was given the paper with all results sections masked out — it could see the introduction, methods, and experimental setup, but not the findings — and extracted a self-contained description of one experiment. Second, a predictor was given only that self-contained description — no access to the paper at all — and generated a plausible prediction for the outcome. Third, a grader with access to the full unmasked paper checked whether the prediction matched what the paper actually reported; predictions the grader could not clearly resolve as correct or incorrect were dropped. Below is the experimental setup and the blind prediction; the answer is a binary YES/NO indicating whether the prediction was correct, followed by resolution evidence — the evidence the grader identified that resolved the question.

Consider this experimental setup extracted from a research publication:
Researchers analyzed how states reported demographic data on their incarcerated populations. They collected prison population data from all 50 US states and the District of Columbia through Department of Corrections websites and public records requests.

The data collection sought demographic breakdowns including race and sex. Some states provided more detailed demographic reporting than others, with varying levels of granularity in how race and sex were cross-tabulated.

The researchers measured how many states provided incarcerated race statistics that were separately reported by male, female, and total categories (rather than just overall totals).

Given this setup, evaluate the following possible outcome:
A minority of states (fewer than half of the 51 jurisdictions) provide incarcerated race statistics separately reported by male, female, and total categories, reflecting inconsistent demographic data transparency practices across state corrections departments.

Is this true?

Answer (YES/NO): NO